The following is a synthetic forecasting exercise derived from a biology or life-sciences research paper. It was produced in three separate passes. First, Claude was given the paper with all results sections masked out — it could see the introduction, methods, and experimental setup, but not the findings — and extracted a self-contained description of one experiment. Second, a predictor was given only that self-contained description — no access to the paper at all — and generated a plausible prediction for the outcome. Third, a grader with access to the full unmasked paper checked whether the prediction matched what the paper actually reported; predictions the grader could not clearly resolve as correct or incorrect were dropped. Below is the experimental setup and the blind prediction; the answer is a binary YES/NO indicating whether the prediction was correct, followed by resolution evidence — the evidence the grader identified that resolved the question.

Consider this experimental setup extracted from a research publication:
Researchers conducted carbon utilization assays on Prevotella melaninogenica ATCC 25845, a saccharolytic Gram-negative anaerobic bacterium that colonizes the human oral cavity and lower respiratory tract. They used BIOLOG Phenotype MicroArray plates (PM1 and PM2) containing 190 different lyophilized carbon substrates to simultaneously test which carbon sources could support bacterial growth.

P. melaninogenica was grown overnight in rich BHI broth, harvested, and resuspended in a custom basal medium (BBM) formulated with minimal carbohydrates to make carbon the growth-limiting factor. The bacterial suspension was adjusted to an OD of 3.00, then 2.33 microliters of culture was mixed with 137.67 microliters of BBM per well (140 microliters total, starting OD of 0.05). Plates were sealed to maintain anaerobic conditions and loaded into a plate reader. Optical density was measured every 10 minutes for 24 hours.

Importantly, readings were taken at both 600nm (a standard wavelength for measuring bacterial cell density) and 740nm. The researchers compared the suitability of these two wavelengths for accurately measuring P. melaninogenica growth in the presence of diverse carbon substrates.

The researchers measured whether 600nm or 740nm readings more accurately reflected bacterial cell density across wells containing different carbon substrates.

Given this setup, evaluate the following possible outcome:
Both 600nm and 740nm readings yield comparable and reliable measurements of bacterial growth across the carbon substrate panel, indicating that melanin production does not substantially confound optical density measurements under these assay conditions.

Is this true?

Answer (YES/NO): NO